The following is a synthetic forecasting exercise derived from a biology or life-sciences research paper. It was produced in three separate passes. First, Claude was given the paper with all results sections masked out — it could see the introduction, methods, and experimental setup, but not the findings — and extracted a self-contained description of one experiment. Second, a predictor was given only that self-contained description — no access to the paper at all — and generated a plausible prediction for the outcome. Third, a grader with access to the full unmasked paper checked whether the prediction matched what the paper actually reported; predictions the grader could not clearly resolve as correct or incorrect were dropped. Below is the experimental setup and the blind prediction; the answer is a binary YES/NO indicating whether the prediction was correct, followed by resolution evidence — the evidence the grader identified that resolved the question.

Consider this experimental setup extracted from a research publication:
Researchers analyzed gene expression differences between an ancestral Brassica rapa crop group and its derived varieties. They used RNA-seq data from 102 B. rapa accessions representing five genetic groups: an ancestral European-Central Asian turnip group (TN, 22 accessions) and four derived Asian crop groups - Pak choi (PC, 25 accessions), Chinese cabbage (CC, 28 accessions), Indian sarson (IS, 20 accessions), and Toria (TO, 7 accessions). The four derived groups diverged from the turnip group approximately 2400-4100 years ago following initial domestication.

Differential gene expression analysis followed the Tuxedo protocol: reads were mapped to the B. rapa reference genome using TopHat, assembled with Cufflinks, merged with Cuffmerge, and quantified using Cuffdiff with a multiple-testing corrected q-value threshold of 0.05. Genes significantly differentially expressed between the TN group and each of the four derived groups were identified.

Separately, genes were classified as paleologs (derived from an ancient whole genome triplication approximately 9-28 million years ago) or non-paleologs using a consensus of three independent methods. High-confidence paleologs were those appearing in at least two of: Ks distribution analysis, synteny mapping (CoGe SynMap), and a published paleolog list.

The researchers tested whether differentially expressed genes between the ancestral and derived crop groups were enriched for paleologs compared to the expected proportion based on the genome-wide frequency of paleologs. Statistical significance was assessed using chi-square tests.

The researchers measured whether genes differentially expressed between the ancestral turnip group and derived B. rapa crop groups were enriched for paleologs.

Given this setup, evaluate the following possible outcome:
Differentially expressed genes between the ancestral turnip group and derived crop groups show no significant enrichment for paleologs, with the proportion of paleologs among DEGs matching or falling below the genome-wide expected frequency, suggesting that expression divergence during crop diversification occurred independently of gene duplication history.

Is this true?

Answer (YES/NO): NO